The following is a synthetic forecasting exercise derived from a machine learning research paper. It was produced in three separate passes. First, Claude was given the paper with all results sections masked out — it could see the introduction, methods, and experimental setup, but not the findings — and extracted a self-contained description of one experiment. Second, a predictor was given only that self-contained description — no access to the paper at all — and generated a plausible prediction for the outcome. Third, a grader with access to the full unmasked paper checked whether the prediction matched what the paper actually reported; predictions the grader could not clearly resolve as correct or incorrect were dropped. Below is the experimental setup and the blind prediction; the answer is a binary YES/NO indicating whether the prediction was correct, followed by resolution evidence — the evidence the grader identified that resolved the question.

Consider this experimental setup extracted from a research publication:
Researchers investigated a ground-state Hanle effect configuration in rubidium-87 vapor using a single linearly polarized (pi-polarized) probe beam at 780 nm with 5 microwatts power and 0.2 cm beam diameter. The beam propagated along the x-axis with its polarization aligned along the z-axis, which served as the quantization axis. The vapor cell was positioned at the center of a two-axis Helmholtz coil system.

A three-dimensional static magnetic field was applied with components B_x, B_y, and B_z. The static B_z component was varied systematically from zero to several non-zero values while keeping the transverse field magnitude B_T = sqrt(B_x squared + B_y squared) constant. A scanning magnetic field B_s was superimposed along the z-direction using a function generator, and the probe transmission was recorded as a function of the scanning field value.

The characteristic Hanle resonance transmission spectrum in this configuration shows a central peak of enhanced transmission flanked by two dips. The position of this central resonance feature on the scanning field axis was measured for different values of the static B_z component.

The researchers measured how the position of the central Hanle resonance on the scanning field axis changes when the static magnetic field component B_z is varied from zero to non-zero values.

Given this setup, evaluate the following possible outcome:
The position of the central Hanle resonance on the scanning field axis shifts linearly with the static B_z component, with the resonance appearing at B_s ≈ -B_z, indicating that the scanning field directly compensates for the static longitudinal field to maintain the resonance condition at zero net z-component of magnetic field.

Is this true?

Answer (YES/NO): YES